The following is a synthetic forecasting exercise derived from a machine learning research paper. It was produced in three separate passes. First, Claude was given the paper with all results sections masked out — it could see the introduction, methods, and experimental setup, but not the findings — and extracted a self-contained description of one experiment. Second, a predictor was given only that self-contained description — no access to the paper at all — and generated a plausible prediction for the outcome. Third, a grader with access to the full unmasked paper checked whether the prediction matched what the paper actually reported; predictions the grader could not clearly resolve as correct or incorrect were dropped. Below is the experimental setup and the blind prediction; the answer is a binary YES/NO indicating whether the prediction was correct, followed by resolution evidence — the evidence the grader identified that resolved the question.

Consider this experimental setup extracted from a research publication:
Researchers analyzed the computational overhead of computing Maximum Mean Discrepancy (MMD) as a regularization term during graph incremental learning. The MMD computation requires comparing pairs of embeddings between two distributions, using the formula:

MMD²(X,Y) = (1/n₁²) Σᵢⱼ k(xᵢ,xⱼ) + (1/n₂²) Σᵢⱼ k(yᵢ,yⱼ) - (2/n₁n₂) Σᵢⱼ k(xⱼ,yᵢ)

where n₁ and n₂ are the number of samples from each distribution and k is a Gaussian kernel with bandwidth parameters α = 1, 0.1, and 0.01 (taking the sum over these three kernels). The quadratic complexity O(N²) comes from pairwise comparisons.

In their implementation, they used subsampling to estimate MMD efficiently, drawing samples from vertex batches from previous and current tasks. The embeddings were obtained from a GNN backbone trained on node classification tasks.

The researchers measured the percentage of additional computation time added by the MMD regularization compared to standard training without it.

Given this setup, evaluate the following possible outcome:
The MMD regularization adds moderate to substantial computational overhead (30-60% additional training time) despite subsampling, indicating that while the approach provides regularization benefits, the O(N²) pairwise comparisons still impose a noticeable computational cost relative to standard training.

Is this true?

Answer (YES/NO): NO